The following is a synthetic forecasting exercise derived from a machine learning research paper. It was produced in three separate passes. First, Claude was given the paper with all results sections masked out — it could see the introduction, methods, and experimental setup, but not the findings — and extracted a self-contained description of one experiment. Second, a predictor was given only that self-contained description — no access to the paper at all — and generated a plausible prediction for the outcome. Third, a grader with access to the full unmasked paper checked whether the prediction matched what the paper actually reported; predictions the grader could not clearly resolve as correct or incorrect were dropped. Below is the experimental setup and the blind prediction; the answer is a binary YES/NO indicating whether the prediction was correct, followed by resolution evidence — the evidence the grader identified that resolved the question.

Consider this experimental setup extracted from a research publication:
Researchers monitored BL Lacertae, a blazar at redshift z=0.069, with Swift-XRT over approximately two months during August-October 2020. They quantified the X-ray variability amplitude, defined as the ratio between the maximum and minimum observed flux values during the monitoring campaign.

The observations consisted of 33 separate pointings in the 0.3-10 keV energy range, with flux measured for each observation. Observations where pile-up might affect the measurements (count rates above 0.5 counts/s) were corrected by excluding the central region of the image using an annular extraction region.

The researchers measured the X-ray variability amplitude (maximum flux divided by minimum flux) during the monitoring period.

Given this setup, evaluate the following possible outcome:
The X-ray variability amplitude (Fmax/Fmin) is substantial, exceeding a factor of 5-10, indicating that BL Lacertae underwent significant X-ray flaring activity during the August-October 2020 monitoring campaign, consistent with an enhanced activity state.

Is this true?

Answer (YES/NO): YES